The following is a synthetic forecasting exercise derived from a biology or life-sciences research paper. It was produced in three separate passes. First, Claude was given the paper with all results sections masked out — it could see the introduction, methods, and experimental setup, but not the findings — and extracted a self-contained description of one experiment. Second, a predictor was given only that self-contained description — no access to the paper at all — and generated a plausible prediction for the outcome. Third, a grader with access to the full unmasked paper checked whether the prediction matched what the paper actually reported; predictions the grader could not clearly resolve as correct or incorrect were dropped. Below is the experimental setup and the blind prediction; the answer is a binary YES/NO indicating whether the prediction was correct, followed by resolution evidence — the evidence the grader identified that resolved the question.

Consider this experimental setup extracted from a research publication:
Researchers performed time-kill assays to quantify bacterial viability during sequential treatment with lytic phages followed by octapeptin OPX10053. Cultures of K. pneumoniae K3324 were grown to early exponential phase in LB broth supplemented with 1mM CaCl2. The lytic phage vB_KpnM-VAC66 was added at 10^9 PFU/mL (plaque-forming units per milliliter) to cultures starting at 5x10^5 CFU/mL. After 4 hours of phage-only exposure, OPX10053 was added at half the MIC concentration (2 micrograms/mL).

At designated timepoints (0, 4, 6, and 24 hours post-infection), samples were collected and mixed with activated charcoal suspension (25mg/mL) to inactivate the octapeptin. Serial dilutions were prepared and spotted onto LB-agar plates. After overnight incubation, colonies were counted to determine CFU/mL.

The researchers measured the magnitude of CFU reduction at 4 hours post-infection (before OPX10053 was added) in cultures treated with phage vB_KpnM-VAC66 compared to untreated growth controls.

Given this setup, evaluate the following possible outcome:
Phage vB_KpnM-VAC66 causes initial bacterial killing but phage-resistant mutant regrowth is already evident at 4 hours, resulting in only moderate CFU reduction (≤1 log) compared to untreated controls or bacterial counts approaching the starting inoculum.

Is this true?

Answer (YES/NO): NO